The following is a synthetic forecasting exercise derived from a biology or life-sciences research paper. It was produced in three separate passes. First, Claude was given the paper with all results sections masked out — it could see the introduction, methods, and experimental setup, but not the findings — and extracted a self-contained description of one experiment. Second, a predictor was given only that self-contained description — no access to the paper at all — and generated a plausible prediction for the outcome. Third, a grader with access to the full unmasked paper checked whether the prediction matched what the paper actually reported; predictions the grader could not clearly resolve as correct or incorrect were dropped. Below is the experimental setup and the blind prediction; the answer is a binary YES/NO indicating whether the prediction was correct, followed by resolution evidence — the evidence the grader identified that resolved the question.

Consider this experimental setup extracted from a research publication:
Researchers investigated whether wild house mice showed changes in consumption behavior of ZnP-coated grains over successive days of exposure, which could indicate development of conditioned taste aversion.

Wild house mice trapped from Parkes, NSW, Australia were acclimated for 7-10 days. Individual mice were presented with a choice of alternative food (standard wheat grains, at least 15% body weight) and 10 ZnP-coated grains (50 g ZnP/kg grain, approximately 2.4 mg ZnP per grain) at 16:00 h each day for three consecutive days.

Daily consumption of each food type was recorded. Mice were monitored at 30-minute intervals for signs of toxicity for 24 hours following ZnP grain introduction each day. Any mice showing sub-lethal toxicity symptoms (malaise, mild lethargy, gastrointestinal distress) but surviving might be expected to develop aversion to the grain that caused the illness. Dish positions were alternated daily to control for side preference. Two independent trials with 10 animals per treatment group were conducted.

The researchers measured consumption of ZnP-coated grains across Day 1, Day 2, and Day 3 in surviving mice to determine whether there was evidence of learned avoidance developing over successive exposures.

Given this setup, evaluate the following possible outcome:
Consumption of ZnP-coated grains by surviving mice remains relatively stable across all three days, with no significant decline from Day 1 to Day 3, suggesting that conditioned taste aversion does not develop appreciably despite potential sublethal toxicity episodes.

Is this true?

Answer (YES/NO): NO